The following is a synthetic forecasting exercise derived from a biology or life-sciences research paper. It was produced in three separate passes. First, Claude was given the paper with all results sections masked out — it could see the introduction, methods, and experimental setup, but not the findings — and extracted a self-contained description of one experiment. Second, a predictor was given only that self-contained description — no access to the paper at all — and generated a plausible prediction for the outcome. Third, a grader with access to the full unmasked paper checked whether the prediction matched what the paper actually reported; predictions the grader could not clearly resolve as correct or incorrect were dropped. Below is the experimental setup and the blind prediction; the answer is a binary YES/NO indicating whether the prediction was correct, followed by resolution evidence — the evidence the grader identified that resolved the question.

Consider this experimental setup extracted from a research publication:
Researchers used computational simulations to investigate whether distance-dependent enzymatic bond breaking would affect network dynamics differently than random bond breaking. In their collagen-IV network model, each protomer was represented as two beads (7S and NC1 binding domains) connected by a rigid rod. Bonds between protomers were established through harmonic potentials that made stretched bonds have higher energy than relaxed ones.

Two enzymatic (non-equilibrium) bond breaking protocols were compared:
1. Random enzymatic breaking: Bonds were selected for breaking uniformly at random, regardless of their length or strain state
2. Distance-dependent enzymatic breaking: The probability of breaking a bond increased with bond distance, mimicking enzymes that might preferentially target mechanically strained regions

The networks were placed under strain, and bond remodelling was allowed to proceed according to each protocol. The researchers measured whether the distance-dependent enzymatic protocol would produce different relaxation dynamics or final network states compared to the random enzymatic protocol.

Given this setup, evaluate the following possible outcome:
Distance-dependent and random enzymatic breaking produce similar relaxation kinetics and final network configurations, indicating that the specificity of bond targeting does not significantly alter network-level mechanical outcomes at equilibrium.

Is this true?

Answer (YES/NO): NO